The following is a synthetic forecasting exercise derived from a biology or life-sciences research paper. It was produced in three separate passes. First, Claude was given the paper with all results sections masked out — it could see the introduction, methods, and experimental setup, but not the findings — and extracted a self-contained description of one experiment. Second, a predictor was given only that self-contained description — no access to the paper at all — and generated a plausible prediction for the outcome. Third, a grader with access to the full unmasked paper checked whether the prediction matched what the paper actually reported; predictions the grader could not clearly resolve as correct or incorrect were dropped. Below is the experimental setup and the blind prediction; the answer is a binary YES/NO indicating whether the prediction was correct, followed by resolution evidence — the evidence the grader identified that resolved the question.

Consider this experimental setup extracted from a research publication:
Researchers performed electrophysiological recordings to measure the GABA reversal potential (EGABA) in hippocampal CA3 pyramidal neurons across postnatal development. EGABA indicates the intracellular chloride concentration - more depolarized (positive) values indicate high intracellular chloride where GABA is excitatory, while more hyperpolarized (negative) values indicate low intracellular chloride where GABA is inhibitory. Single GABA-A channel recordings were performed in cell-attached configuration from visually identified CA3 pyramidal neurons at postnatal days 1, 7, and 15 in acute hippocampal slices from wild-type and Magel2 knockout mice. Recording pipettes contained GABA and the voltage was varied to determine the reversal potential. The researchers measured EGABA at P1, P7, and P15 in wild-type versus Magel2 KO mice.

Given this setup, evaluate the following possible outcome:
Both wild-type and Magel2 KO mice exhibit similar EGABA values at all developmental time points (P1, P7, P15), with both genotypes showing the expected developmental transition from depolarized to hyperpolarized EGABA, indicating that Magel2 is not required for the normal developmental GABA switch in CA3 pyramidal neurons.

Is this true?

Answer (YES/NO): NO